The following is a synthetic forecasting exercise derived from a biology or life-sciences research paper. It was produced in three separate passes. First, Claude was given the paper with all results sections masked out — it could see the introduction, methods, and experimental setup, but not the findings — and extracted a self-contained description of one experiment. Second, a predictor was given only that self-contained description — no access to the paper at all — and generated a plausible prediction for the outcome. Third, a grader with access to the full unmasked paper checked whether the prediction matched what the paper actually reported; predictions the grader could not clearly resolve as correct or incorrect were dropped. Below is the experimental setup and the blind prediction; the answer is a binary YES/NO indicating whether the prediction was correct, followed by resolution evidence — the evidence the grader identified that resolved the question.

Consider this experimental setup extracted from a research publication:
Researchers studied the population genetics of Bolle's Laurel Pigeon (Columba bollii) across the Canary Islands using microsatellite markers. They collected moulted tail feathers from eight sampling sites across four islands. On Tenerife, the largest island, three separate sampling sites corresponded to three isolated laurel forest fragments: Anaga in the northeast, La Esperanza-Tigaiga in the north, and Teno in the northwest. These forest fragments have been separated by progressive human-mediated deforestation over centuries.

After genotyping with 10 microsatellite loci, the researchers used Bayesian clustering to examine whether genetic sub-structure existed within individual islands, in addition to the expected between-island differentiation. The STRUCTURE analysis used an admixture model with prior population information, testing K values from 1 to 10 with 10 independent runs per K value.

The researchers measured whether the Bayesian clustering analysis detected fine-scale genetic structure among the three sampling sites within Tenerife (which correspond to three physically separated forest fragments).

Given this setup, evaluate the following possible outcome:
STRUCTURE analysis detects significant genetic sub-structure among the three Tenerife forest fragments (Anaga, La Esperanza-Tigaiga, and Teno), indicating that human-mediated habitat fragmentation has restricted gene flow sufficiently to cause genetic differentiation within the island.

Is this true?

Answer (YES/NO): NO